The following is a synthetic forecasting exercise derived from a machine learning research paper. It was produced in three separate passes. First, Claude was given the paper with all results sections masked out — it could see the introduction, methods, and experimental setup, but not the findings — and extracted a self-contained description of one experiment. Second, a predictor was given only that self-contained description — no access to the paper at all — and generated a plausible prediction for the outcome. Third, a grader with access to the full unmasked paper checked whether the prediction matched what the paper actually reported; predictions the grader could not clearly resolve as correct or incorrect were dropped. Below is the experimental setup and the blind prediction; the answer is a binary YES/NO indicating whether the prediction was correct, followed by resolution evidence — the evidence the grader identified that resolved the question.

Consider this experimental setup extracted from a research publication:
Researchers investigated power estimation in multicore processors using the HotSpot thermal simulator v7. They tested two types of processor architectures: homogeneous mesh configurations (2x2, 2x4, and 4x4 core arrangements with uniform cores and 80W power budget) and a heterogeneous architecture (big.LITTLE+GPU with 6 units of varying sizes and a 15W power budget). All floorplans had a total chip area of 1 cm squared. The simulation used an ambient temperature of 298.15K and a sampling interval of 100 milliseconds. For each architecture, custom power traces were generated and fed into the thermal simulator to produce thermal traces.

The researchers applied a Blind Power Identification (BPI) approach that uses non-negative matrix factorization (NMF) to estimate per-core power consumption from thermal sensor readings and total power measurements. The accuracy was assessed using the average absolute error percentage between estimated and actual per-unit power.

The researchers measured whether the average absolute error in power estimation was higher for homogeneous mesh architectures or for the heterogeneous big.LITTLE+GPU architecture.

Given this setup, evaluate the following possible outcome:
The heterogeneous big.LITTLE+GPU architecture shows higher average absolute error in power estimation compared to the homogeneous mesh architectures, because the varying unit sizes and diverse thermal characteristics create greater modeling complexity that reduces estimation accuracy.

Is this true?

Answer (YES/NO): NO